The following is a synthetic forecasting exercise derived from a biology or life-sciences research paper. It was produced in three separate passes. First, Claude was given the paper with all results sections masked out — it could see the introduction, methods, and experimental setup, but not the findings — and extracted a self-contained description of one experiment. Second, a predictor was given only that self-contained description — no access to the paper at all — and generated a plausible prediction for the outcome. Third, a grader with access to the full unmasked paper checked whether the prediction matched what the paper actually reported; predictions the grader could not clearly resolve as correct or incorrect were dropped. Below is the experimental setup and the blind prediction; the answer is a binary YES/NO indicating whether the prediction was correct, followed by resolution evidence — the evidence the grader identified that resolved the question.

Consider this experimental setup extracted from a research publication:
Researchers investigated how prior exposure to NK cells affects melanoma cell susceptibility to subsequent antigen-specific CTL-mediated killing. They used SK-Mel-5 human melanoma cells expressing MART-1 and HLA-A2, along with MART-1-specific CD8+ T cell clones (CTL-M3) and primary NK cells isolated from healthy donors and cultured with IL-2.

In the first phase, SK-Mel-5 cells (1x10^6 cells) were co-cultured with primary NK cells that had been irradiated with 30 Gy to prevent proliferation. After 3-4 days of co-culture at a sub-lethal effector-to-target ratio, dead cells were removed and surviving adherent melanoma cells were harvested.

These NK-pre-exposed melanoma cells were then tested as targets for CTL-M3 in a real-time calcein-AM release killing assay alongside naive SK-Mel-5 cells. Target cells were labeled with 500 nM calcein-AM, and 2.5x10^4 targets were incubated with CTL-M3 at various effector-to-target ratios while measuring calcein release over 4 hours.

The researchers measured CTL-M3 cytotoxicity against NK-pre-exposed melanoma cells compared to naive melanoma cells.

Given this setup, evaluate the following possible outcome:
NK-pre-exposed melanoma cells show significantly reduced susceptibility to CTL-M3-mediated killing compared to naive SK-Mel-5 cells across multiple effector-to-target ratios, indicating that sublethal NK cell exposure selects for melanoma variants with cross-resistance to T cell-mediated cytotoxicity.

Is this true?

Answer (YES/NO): NO